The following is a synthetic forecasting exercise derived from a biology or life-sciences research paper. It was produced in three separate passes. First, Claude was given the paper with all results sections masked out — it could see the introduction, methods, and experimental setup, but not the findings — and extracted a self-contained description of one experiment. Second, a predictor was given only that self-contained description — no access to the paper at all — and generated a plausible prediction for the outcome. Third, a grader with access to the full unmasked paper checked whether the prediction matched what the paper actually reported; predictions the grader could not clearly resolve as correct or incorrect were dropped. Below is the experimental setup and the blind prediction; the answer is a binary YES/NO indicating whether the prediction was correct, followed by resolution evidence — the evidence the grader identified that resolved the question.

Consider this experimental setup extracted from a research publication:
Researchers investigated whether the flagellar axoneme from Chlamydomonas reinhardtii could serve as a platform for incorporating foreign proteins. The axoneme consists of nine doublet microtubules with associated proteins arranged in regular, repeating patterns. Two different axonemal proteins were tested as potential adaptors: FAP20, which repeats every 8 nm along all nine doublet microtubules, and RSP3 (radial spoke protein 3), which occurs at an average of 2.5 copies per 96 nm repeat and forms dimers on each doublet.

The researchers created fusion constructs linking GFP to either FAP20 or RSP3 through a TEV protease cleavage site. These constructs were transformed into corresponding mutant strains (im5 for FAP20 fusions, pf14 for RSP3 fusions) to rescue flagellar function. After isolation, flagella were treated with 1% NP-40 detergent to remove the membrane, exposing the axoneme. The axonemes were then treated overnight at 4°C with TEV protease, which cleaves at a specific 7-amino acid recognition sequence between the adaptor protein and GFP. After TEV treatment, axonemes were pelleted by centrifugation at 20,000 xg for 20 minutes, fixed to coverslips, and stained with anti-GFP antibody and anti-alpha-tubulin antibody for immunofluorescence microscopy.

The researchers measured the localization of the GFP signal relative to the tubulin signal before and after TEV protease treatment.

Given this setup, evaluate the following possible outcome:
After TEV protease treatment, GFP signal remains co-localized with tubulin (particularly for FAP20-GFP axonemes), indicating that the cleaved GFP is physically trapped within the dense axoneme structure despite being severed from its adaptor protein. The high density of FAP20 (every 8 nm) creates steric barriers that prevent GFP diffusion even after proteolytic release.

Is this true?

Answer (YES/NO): NO